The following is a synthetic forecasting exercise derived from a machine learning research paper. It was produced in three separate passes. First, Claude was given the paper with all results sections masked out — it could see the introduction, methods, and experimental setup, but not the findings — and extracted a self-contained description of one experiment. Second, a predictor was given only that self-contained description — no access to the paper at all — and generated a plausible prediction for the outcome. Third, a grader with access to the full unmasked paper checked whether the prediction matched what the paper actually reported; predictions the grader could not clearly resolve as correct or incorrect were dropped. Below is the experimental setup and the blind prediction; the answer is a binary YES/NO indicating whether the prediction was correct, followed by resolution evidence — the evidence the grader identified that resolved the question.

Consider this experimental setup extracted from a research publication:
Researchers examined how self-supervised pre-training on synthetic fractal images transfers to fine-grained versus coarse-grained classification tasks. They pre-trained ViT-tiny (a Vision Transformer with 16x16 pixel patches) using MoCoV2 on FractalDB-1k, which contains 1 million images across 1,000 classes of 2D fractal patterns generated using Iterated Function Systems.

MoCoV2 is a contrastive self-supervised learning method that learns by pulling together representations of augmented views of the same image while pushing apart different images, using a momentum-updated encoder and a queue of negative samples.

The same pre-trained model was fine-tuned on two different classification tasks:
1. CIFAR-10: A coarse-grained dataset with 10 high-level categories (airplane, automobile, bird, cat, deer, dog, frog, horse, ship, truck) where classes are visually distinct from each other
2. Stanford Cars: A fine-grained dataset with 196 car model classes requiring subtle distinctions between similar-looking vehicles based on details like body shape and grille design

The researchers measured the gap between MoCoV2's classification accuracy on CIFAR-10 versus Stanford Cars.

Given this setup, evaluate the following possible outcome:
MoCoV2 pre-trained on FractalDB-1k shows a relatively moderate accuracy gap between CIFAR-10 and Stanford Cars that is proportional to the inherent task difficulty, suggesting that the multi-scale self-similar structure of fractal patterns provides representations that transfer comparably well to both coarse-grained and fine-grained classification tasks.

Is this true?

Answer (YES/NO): NO